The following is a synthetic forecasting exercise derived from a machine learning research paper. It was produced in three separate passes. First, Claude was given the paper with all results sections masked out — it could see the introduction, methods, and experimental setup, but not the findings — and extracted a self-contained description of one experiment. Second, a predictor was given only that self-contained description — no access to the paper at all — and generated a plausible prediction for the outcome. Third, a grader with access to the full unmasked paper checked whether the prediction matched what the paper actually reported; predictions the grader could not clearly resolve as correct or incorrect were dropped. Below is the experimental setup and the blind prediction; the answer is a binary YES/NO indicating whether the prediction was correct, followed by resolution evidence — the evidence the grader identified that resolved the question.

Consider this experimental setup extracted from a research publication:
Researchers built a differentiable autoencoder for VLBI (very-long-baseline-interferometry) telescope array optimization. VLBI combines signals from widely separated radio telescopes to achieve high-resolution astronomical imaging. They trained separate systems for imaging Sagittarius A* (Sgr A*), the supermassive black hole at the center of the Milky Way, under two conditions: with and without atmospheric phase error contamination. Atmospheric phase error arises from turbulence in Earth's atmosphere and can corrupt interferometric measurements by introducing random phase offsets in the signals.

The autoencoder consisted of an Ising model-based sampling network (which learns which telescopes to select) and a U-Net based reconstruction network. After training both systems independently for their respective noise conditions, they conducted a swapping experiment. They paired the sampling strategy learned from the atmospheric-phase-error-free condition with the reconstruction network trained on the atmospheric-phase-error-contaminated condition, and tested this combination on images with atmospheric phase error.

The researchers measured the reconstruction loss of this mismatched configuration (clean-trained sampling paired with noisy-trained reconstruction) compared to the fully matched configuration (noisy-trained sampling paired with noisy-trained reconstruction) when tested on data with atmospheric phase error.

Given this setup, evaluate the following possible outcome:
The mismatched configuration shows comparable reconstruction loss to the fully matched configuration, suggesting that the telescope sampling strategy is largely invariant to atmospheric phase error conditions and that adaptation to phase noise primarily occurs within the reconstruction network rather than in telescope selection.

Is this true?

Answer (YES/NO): NO